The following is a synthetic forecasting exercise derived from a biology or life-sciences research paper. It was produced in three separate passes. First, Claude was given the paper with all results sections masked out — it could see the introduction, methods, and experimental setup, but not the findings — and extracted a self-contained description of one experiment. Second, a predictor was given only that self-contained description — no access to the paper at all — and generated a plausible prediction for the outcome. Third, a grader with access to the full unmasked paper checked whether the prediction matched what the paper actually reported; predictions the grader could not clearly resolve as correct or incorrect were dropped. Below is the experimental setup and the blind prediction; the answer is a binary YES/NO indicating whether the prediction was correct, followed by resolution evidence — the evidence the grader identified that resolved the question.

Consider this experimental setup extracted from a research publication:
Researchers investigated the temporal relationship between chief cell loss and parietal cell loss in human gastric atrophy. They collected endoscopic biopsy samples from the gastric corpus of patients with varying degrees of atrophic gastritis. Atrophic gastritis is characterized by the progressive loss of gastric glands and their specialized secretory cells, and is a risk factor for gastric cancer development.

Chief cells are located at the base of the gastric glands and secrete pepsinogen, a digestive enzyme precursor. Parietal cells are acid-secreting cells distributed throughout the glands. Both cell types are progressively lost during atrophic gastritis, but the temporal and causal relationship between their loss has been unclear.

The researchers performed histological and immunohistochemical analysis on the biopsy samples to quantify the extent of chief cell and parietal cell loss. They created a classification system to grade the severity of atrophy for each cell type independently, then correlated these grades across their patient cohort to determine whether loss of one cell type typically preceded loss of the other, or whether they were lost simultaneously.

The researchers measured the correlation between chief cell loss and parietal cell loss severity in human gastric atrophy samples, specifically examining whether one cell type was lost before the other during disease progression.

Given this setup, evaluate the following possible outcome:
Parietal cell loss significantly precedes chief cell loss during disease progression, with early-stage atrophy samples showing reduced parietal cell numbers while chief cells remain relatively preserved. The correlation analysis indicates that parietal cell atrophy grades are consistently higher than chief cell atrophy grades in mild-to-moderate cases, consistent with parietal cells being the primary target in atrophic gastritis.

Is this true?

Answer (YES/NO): NO